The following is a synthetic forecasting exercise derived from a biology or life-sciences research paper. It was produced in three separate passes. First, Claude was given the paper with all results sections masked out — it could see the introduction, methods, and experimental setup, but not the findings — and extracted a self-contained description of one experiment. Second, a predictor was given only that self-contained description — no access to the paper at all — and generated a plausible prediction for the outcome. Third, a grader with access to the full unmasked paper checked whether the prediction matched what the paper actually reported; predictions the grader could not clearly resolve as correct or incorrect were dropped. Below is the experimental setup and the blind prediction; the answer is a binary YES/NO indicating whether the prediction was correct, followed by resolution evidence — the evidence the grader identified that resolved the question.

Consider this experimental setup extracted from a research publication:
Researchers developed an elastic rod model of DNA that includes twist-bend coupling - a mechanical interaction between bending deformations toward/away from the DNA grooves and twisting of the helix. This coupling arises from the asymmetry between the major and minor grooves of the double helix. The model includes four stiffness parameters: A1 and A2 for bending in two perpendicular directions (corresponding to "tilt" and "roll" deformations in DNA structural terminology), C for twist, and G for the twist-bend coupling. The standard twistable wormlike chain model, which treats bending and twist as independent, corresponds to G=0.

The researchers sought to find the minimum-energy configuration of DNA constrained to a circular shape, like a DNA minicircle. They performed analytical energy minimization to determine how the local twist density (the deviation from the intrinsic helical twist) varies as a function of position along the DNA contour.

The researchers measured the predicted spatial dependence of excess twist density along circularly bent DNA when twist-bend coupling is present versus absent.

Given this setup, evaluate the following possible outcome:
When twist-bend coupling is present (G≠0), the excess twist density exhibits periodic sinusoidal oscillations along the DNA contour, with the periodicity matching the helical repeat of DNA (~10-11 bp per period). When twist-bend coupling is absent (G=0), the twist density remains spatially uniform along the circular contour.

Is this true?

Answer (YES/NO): YES